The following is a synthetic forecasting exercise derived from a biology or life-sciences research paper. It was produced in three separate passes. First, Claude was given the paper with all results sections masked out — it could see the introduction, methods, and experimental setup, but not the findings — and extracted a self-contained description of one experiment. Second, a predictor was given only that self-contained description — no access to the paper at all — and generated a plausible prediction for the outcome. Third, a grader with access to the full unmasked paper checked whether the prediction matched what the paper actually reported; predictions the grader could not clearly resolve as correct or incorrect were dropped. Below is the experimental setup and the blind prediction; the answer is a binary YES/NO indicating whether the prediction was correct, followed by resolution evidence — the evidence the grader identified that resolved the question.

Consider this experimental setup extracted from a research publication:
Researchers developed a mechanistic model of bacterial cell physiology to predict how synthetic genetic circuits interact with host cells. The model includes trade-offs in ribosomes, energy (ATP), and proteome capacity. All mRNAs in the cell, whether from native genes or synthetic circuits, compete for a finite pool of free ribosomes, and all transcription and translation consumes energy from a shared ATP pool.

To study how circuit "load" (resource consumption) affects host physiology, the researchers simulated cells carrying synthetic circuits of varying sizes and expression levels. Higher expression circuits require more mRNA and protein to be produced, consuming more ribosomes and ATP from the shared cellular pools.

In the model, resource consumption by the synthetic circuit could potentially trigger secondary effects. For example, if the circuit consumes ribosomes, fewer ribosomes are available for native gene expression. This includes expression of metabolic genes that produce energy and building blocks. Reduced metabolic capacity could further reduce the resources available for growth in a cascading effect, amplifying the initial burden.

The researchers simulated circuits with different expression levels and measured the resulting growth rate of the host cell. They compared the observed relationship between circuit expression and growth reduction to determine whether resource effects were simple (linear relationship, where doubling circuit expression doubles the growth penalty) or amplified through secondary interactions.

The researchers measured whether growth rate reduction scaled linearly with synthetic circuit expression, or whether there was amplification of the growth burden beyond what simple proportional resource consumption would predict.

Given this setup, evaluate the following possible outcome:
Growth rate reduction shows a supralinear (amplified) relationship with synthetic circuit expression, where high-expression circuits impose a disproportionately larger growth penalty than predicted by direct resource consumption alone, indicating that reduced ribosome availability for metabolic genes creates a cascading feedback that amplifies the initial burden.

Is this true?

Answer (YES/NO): YES